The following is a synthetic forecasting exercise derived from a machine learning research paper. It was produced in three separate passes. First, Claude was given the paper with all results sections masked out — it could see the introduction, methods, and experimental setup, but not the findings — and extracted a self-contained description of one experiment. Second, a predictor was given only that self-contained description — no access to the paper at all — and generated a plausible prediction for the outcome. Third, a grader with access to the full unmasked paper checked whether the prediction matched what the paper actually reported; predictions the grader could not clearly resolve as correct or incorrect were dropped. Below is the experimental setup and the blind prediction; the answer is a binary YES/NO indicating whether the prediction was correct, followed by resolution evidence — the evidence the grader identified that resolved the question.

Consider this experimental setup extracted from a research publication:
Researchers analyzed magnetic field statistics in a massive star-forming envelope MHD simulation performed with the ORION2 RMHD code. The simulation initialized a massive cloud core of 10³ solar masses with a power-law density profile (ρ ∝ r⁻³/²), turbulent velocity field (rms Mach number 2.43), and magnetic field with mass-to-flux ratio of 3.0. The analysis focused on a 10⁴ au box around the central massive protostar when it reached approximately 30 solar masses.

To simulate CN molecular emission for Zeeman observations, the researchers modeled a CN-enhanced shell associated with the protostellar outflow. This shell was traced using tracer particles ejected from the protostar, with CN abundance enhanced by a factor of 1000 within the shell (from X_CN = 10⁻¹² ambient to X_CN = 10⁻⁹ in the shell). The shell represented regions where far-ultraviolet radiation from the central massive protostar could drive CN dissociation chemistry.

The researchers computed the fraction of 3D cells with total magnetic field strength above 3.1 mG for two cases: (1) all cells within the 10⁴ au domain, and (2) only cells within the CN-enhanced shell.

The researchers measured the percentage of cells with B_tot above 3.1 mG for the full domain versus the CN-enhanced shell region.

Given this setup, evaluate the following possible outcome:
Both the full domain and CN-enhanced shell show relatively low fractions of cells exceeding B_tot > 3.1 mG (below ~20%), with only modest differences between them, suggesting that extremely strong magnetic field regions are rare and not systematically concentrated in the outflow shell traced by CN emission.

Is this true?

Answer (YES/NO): NO